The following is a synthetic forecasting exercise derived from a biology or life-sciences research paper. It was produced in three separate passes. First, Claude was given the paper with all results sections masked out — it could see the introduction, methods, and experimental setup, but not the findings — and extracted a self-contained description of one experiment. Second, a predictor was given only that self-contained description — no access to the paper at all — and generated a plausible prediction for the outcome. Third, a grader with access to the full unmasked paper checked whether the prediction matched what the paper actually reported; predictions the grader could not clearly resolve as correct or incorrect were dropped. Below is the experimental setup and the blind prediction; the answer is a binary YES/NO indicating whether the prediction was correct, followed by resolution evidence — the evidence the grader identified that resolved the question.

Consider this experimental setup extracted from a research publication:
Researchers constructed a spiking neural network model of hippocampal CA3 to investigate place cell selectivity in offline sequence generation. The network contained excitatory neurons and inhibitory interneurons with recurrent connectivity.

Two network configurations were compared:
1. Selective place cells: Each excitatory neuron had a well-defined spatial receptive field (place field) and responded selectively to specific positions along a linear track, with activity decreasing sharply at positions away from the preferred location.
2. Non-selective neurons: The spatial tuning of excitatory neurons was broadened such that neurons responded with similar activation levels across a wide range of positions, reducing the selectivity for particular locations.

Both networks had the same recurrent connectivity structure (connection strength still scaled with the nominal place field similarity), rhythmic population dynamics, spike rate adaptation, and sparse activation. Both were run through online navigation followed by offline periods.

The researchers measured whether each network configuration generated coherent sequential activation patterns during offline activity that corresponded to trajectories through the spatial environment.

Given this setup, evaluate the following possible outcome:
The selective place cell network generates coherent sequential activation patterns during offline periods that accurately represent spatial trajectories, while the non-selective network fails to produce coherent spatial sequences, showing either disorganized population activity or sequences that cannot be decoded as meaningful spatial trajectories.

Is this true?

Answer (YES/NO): YES